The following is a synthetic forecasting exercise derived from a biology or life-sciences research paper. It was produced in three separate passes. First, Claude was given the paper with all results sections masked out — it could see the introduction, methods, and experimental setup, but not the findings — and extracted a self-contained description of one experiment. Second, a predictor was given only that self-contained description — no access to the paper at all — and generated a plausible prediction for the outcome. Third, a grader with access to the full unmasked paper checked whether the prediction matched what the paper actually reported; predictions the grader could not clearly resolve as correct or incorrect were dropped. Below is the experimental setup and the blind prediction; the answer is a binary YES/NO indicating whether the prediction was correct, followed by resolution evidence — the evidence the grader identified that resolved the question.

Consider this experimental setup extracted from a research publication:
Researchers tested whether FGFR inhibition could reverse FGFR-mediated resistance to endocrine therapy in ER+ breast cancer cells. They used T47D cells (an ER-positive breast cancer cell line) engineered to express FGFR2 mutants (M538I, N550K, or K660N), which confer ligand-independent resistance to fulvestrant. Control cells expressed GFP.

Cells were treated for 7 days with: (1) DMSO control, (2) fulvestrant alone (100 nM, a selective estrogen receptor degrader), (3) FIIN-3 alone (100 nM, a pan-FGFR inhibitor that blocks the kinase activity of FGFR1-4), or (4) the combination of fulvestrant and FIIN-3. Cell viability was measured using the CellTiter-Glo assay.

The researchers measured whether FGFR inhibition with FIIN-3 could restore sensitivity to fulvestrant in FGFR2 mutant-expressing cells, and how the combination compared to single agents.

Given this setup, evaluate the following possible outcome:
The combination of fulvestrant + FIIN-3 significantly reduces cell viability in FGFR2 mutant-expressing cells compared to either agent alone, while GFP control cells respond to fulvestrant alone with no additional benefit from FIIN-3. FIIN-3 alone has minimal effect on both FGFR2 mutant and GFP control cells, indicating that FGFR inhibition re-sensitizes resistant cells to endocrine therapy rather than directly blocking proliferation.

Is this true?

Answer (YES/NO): NO